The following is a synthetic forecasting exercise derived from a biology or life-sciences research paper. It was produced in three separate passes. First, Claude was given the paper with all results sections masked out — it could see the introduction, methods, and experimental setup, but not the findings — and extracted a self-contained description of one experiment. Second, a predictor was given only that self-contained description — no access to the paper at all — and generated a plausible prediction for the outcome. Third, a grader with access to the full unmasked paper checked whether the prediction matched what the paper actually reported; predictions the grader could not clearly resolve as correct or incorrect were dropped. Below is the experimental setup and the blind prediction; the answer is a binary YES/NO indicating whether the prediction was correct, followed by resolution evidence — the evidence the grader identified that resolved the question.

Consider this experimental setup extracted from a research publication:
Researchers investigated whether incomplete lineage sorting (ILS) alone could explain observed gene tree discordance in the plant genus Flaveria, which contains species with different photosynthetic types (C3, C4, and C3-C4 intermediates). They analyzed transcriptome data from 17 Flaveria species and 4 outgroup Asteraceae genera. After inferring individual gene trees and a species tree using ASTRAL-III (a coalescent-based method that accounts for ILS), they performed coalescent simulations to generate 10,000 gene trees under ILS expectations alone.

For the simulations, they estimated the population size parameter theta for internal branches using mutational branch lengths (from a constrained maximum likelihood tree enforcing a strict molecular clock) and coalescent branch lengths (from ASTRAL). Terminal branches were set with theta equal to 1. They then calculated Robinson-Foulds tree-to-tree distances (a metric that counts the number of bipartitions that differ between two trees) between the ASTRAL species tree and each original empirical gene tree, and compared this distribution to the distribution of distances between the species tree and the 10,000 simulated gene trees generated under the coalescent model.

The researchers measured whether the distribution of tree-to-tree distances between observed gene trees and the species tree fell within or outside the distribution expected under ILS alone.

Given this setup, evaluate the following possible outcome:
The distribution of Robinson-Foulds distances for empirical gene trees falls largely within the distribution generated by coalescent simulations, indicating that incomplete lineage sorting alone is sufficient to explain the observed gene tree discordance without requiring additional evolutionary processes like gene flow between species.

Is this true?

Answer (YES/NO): NO